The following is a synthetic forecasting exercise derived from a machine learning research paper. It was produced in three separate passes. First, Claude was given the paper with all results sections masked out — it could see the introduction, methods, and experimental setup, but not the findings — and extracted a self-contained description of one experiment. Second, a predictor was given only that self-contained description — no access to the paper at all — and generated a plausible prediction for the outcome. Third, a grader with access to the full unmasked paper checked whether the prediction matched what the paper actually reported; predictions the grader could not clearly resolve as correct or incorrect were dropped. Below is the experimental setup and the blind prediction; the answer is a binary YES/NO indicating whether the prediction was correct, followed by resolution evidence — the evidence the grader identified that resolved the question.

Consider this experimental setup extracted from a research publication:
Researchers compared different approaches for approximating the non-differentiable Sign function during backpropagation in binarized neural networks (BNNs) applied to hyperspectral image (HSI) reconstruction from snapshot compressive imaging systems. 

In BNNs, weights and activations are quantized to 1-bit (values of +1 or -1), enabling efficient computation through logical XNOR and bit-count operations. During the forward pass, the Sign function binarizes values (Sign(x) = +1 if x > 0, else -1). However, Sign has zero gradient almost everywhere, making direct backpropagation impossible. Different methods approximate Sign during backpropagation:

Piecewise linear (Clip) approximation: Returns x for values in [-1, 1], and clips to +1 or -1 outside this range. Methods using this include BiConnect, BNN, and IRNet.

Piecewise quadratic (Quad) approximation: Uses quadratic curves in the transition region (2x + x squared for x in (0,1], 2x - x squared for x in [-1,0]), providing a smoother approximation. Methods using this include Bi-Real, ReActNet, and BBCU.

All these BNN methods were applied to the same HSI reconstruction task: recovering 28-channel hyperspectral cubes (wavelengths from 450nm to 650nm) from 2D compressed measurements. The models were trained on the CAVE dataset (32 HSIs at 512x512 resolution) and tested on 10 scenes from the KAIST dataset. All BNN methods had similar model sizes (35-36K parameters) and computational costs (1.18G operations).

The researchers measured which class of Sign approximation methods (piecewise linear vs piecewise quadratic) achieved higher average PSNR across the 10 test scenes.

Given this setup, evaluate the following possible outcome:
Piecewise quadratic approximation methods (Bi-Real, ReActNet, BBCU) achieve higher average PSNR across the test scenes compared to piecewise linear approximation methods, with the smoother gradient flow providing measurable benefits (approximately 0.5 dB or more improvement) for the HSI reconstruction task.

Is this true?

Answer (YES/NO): YES